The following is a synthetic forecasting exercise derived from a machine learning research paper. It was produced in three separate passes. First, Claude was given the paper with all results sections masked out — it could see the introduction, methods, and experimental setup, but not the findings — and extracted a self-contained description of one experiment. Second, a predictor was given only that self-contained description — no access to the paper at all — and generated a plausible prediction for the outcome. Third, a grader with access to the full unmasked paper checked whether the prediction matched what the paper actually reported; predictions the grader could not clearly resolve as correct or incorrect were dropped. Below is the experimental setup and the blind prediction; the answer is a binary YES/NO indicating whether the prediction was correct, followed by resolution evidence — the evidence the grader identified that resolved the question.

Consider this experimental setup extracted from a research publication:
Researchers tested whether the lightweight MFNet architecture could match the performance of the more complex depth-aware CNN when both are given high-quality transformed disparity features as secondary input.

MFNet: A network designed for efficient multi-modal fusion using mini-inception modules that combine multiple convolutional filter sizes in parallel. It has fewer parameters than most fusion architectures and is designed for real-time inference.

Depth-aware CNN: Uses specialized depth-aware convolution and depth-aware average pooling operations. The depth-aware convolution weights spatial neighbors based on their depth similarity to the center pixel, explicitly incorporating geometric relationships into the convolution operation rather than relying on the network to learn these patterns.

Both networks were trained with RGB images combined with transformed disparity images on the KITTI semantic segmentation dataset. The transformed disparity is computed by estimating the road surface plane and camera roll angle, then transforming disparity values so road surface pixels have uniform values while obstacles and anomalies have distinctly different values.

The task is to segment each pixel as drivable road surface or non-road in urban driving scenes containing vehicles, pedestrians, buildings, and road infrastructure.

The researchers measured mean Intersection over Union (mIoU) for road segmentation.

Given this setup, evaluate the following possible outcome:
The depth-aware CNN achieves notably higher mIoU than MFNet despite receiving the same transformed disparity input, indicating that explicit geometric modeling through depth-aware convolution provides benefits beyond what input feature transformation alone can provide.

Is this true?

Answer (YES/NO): YES